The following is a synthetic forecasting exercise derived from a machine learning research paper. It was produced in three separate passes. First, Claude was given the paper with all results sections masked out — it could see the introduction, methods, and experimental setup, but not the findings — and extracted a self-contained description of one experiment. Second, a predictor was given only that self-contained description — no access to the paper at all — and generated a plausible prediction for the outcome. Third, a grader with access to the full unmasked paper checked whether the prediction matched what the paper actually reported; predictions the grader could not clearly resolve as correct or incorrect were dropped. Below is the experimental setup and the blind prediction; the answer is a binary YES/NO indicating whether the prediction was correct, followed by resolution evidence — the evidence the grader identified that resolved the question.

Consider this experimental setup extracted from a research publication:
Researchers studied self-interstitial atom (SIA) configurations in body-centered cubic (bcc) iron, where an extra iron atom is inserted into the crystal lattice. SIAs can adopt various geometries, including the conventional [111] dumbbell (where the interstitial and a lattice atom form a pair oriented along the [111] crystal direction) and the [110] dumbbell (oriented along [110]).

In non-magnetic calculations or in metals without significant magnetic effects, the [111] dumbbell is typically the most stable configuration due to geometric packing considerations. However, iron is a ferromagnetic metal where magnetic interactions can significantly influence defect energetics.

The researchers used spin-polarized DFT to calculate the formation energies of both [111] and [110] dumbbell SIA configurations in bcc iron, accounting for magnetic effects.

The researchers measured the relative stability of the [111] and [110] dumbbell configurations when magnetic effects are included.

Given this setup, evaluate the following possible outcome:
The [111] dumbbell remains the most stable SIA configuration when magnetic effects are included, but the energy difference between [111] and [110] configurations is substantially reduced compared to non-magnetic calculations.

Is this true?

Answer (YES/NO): NO